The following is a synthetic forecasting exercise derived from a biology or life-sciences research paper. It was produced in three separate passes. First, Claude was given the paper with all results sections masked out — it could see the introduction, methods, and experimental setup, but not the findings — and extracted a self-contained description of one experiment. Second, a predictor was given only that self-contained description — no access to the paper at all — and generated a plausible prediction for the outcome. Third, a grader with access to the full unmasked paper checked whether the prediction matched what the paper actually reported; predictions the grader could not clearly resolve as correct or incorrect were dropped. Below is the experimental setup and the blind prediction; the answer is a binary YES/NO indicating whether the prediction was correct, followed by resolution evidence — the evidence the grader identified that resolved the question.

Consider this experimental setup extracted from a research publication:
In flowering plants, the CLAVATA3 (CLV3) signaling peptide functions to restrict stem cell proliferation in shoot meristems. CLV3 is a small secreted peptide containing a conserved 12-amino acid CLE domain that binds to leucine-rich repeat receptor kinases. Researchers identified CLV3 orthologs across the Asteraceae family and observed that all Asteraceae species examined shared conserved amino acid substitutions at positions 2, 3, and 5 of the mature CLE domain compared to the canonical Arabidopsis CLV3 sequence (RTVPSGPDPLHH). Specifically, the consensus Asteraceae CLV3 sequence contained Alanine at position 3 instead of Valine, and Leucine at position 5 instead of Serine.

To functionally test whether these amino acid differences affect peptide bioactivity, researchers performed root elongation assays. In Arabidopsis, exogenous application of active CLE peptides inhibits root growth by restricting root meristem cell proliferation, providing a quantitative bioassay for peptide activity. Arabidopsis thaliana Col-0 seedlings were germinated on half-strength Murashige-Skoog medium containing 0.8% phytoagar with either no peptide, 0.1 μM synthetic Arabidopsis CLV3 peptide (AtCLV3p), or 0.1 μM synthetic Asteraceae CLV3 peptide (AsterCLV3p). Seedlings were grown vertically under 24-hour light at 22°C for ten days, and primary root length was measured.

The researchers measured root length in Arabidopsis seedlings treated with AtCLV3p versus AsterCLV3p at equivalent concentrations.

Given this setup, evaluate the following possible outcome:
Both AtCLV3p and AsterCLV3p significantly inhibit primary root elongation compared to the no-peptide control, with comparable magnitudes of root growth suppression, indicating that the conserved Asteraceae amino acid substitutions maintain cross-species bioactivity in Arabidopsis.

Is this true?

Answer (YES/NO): NO